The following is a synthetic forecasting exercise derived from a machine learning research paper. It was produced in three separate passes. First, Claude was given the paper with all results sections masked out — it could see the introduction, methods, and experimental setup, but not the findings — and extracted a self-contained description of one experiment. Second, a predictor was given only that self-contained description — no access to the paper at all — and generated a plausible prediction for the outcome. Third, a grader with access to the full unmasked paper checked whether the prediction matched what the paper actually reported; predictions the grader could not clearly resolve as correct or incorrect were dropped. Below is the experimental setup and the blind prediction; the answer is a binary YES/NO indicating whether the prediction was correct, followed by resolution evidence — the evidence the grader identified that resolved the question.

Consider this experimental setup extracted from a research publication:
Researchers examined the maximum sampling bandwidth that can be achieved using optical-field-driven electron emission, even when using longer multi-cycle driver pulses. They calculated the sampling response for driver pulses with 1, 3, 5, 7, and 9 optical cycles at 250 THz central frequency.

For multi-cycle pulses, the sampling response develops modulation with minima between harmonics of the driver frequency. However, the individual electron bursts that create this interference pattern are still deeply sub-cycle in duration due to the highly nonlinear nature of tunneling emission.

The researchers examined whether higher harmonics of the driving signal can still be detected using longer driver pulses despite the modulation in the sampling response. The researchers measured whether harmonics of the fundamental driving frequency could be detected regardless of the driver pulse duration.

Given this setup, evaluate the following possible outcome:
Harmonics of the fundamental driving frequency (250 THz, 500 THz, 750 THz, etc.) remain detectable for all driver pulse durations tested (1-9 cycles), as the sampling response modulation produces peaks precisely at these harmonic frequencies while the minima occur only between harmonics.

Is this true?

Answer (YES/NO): YES